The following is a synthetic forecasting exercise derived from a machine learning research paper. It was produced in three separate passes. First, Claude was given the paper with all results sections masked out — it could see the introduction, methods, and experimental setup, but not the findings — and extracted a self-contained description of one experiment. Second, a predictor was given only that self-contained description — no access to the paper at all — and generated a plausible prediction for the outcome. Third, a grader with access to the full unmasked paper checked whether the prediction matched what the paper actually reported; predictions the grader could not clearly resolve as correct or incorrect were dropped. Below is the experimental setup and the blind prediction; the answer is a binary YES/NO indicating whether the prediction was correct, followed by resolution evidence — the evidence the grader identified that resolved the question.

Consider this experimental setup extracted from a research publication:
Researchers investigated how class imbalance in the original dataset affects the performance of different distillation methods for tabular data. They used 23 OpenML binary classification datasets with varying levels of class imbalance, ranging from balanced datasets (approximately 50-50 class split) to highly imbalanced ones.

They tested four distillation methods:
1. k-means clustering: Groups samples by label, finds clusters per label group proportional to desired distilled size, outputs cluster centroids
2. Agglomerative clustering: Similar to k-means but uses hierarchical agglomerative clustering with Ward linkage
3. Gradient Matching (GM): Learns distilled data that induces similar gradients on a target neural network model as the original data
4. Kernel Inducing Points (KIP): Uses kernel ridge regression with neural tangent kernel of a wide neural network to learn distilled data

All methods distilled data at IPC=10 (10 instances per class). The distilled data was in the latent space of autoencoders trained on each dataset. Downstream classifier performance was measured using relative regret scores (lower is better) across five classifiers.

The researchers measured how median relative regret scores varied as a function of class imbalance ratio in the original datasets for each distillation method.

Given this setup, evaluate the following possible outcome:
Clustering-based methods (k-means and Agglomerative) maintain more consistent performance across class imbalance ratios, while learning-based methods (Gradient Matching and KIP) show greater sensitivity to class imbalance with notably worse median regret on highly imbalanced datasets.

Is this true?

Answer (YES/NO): YES